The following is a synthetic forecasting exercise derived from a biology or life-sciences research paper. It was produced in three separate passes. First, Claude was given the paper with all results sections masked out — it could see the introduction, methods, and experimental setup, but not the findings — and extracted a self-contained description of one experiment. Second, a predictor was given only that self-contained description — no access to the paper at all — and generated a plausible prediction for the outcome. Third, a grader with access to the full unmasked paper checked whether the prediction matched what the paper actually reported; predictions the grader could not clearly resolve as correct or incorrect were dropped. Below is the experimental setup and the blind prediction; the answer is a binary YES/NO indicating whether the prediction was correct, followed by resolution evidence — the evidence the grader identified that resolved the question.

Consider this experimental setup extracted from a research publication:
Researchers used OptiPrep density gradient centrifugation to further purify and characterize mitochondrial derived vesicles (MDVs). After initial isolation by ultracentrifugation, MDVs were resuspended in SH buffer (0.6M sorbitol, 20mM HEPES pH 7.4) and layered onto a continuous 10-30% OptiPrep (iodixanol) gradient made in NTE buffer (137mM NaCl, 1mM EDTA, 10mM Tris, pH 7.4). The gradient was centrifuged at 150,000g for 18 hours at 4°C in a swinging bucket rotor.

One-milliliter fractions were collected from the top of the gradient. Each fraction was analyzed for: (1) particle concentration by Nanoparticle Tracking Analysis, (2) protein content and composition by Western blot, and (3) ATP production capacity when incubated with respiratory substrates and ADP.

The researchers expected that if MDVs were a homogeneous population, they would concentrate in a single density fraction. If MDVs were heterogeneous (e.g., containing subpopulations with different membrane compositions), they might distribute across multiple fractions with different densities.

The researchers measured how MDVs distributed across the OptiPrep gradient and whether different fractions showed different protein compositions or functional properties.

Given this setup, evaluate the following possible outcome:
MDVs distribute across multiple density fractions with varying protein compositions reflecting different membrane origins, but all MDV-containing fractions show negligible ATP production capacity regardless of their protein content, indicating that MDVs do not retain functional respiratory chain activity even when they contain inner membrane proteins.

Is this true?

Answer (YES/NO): NO